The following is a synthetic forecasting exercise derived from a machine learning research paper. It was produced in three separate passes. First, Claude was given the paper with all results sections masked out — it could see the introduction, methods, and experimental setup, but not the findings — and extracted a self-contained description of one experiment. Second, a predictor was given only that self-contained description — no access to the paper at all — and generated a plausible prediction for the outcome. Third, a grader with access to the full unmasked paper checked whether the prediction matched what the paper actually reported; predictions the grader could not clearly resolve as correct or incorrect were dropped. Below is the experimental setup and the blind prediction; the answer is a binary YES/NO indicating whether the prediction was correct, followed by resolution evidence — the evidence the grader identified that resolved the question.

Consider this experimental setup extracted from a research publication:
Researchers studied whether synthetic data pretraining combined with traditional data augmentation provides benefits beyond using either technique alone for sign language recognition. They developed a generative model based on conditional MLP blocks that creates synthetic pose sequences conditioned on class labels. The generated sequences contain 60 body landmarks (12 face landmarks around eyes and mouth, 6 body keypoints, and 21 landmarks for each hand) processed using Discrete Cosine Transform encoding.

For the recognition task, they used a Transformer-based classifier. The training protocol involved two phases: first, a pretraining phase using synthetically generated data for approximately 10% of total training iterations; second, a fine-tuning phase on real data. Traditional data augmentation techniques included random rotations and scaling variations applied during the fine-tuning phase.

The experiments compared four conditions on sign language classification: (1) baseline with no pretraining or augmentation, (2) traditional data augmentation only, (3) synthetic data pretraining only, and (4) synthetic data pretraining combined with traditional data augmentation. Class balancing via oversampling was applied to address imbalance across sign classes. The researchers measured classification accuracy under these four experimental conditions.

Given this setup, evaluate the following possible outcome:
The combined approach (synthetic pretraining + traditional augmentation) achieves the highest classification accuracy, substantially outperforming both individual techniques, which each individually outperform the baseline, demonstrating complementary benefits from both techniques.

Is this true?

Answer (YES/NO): NO